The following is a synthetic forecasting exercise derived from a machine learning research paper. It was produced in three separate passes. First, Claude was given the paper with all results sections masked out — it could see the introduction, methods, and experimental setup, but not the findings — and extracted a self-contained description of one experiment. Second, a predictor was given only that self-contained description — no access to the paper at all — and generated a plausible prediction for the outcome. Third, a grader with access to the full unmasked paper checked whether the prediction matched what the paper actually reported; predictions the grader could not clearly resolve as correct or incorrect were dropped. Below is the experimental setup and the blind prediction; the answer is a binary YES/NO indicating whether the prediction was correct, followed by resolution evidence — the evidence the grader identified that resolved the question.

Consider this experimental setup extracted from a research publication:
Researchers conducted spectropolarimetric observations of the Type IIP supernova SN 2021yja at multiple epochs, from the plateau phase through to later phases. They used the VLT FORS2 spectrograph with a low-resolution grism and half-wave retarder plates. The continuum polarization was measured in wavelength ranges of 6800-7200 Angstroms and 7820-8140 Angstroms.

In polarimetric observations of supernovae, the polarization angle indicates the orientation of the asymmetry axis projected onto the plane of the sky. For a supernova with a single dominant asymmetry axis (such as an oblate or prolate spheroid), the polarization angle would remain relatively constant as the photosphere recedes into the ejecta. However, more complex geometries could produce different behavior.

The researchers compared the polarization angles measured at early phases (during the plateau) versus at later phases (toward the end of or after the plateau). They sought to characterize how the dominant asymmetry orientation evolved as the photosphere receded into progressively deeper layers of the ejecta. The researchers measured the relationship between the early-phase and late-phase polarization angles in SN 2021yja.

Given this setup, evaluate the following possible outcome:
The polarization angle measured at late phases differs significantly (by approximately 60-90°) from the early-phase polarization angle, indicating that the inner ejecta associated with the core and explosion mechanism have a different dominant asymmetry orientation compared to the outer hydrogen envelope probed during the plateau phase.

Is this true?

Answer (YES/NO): NO